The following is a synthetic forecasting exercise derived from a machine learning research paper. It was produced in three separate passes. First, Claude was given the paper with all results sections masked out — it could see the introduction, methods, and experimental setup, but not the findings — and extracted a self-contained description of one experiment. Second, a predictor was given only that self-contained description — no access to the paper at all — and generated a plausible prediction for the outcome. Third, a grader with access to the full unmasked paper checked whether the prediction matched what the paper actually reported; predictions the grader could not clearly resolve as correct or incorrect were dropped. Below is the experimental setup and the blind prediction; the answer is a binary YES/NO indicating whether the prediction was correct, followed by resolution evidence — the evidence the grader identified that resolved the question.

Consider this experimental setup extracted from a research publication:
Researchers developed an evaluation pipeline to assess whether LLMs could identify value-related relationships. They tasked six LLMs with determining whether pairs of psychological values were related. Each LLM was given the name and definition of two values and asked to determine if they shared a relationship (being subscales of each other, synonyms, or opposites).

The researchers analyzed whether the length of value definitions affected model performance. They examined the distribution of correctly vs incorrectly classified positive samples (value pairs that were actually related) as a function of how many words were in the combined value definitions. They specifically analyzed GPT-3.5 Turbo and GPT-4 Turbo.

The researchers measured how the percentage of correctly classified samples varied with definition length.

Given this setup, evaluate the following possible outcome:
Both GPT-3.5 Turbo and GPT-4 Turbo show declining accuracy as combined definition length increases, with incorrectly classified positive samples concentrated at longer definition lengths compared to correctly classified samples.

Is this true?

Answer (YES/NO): NO